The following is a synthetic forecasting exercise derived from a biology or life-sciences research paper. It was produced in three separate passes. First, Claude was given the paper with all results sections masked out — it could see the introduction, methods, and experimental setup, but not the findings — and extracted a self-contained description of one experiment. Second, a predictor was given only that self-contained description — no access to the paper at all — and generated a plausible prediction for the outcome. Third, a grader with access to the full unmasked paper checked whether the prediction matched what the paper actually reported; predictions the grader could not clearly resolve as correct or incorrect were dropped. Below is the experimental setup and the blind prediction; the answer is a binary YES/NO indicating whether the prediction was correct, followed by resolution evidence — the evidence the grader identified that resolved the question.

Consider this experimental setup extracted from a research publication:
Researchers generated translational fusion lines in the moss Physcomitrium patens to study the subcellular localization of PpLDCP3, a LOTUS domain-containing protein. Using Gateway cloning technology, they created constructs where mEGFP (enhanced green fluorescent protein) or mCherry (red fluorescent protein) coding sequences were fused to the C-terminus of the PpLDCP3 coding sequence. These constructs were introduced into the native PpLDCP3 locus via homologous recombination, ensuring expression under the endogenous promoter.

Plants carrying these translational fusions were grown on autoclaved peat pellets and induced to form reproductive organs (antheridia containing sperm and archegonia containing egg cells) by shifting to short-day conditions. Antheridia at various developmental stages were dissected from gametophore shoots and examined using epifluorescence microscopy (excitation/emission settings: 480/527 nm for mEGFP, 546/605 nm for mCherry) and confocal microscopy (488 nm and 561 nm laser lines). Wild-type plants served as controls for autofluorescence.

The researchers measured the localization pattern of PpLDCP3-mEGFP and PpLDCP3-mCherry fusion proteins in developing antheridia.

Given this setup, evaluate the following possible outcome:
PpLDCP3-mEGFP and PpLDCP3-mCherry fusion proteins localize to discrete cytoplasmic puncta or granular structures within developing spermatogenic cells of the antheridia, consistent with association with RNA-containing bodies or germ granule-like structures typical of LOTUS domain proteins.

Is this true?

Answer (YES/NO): NO